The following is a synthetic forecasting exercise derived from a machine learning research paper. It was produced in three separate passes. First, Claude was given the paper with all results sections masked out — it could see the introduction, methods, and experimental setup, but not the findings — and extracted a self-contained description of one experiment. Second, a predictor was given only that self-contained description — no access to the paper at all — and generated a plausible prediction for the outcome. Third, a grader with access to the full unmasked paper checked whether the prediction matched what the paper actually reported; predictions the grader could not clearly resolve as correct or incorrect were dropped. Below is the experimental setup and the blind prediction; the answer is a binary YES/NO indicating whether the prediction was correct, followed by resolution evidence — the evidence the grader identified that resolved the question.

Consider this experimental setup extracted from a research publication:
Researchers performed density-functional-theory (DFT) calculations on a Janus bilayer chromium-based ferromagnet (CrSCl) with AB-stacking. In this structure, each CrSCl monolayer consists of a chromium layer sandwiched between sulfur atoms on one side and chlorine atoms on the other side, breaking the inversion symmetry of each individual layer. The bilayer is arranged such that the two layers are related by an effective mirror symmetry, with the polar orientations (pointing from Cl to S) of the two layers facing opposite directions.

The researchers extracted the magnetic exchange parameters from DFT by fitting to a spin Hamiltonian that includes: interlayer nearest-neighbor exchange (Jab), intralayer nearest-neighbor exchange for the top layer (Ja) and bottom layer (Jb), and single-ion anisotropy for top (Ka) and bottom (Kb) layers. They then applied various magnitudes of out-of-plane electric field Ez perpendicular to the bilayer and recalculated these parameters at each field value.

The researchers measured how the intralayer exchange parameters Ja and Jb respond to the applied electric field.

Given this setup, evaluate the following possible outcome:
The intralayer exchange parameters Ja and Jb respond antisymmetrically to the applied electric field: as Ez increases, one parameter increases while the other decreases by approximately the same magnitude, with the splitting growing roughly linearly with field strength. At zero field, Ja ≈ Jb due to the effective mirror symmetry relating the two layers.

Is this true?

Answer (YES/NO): YES